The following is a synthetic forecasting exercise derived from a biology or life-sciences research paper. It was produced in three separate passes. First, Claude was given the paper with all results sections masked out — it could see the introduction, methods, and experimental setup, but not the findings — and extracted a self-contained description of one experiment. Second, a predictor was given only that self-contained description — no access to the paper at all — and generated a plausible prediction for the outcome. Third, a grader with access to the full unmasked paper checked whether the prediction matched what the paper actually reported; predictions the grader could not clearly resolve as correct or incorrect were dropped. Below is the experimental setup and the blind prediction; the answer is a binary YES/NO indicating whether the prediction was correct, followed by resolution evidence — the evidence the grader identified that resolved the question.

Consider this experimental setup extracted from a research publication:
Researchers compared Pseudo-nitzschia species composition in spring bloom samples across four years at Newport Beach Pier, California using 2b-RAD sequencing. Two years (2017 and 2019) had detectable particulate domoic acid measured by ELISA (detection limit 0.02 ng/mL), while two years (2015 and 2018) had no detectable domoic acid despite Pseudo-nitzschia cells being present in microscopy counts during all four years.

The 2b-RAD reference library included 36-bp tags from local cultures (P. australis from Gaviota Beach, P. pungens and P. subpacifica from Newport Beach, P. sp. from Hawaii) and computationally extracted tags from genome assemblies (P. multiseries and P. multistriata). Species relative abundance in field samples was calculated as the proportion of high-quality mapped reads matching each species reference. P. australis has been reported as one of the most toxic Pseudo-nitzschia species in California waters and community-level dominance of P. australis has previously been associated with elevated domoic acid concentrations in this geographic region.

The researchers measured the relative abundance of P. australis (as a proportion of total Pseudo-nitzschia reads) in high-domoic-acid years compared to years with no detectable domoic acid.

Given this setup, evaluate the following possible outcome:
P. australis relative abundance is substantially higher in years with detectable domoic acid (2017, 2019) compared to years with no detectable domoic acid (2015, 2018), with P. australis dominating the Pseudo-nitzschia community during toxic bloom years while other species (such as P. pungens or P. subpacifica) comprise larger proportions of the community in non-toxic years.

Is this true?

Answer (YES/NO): NO